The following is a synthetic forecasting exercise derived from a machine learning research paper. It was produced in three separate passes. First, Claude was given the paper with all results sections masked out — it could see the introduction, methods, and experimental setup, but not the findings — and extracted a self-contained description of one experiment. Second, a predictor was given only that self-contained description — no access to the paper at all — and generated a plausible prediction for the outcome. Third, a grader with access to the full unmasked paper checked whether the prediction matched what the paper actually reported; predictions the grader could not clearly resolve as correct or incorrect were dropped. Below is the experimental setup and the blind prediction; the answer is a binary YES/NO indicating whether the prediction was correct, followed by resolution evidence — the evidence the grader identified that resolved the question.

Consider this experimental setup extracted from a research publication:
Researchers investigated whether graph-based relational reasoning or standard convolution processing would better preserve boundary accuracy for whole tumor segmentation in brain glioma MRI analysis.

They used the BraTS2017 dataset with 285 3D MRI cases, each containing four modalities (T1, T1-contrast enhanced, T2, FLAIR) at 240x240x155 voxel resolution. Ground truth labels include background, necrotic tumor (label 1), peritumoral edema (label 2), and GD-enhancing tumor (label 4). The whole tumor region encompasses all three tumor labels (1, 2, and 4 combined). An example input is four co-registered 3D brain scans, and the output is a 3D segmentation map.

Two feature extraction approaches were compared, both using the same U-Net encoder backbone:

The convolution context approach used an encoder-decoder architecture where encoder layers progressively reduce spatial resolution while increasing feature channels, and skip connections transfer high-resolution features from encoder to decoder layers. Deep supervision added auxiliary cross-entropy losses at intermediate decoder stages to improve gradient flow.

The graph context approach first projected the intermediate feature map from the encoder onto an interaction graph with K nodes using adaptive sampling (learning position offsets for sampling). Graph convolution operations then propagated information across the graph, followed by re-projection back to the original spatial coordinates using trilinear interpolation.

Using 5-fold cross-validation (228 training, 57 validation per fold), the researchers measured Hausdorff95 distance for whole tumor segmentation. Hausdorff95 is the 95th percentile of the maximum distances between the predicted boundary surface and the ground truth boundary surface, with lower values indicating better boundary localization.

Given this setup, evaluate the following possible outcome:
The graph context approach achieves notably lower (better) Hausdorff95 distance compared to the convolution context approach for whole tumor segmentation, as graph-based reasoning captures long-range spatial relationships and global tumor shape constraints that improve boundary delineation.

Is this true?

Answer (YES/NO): YES